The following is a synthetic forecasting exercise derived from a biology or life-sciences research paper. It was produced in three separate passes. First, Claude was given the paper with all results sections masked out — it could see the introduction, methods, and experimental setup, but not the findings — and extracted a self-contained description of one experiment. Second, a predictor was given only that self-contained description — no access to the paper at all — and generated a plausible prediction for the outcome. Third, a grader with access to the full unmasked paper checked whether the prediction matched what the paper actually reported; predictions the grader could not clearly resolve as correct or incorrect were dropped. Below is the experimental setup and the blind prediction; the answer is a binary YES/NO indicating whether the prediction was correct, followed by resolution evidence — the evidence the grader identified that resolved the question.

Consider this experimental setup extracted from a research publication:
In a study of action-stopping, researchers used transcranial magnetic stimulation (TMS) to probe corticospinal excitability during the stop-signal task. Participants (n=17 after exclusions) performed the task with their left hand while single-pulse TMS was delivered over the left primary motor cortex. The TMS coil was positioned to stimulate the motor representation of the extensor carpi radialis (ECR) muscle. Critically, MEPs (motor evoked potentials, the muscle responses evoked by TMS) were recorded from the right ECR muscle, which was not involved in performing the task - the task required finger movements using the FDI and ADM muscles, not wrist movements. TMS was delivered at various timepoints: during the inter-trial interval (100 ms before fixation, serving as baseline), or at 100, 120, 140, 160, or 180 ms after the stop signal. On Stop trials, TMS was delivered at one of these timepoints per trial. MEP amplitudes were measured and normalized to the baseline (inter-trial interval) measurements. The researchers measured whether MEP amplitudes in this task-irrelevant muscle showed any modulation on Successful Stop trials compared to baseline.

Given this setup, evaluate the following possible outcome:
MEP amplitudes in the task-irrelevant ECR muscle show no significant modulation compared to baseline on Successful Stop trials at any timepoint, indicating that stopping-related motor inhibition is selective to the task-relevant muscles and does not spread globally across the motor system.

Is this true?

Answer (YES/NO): NO